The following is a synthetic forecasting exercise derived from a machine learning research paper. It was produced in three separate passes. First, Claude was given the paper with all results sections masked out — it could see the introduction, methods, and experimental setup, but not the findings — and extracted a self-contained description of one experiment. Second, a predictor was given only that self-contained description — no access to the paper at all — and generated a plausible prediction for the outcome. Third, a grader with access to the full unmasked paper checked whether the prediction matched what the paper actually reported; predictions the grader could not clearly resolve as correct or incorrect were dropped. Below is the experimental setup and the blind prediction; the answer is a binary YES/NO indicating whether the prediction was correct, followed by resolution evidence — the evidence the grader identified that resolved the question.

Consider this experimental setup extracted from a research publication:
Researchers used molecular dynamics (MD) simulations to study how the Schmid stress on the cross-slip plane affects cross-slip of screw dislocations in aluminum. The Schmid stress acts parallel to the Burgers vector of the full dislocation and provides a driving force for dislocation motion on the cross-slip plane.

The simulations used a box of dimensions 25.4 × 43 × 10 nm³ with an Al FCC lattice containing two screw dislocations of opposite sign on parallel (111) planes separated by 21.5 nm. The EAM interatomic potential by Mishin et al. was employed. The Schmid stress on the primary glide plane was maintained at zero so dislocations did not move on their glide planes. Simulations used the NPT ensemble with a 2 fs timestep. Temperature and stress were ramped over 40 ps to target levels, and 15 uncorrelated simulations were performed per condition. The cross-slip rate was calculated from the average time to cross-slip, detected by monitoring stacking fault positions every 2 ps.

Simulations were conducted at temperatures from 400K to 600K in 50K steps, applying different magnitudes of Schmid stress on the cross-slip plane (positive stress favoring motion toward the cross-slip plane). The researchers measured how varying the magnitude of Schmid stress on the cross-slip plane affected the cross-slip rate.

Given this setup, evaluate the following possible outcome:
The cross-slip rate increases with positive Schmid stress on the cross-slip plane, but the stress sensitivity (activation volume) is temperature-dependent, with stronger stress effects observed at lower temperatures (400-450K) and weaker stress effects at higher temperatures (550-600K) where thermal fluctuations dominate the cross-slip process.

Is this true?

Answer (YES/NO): NO